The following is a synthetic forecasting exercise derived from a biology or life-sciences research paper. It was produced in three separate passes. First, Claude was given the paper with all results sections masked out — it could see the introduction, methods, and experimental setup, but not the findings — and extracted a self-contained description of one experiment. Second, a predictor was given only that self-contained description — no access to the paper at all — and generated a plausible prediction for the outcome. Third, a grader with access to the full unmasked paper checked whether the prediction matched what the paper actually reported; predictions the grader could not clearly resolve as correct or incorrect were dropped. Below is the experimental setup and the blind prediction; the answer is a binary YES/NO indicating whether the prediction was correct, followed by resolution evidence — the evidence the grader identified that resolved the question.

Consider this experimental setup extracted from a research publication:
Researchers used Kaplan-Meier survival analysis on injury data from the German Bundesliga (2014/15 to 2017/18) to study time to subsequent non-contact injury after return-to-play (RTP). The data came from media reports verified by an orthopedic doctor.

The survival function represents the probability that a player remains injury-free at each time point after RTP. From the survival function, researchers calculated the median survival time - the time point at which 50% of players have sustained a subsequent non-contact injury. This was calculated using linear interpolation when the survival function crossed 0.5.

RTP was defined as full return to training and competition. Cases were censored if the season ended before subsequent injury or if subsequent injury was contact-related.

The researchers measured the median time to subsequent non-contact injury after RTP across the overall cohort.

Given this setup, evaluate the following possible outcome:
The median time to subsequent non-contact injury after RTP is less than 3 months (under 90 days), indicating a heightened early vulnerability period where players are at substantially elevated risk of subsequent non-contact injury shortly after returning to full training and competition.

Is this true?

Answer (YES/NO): YES